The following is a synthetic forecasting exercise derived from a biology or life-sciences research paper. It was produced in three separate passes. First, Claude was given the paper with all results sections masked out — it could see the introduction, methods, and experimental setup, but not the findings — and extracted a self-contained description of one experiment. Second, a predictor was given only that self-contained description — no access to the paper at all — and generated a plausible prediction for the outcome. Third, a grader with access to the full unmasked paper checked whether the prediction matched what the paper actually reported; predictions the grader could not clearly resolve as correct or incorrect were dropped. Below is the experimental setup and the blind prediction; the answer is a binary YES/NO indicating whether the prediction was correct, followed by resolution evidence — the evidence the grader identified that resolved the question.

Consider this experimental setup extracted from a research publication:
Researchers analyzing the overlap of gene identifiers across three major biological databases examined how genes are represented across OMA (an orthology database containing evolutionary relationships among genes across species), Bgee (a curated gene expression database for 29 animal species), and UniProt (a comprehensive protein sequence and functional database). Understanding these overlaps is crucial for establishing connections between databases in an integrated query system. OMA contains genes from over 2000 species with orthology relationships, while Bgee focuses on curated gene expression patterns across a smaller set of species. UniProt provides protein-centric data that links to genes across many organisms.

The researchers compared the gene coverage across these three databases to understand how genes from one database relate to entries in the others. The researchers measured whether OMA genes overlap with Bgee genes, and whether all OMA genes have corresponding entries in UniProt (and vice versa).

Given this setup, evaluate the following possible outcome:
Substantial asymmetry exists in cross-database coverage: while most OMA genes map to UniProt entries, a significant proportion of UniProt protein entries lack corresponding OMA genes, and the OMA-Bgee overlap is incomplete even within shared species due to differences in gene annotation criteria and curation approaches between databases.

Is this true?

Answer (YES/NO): NO